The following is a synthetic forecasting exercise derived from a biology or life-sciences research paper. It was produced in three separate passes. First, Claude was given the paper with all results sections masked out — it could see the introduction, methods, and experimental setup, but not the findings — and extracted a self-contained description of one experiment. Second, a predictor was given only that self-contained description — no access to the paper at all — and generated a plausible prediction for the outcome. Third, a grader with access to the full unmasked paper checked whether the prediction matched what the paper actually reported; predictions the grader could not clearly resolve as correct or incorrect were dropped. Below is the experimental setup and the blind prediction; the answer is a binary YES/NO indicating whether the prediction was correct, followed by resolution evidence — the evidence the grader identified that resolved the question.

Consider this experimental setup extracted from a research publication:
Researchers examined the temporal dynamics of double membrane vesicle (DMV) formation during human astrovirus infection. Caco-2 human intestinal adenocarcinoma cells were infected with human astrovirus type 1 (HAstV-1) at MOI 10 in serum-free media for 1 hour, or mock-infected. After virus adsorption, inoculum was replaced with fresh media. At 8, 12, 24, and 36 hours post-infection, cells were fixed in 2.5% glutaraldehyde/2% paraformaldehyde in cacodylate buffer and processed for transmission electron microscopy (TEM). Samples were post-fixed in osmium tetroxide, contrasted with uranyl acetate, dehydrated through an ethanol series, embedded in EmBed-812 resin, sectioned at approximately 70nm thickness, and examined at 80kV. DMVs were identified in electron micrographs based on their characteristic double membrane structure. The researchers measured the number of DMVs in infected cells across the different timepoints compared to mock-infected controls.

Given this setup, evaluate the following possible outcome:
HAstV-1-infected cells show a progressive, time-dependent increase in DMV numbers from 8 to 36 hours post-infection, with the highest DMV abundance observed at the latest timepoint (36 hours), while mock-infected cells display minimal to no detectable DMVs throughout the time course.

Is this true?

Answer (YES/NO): NO